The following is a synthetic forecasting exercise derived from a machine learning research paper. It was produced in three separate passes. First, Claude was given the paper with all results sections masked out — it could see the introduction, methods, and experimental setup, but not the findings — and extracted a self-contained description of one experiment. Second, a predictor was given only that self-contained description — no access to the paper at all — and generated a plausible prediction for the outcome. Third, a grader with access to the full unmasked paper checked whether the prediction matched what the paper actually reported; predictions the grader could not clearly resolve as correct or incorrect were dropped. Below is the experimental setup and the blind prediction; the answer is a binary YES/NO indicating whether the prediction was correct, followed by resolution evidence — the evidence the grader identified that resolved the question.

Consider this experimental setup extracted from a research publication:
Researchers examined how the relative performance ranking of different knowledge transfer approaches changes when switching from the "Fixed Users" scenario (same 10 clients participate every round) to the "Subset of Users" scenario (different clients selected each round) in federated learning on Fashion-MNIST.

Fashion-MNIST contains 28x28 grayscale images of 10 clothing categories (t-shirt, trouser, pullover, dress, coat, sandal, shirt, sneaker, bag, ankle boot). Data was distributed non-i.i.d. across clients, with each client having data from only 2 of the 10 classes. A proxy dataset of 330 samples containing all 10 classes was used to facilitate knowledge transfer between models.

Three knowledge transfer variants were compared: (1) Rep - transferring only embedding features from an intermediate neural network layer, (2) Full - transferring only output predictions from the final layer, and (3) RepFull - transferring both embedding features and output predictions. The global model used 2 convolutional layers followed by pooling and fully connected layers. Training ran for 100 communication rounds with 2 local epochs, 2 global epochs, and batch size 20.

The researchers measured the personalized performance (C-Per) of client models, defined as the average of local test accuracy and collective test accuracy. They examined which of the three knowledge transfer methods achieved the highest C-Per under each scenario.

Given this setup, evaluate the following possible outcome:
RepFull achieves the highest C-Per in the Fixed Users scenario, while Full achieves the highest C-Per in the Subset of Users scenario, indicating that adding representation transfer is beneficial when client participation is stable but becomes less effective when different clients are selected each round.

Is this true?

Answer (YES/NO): NO